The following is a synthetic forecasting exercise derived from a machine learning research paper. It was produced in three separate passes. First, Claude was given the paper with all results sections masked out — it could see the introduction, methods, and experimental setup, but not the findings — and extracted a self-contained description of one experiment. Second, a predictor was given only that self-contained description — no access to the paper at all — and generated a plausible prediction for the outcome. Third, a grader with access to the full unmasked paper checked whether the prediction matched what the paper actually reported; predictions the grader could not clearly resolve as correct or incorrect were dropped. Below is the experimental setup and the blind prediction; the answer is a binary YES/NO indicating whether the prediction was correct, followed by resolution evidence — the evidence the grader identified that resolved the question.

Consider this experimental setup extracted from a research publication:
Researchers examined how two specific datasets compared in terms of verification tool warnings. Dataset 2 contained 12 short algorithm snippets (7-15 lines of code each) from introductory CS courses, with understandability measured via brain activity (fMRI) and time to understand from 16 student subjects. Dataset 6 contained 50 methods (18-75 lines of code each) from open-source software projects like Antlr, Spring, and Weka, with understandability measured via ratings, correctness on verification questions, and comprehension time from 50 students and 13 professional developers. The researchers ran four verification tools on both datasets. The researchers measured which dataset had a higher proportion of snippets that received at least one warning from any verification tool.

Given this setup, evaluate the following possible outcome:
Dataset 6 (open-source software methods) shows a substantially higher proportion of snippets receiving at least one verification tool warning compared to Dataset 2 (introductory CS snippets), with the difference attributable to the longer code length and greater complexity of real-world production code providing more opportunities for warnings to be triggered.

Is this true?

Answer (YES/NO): NO